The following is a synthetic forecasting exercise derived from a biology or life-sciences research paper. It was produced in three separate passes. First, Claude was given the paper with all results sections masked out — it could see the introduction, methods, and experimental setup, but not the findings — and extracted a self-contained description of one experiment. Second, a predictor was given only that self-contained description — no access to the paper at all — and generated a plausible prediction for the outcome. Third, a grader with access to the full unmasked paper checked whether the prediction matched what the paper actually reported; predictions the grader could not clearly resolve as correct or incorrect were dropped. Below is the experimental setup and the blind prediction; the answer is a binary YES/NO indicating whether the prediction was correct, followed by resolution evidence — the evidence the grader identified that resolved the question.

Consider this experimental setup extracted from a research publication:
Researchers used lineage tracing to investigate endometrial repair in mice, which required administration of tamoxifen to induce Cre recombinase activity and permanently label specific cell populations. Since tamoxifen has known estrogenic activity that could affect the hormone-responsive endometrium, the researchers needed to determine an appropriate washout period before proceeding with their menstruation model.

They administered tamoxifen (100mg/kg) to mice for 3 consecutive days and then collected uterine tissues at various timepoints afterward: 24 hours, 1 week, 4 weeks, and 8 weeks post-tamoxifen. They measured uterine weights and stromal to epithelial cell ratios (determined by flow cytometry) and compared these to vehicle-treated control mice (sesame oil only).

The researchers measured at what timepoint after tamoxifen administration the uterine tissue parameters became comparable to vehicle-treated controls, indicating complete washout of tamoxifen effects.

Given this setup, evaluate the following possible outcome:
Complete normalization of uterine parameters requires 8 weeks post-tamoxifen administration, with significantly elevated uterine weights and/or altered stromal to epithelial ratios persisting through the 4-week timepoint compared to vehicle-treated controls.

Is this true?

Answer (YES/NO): NO